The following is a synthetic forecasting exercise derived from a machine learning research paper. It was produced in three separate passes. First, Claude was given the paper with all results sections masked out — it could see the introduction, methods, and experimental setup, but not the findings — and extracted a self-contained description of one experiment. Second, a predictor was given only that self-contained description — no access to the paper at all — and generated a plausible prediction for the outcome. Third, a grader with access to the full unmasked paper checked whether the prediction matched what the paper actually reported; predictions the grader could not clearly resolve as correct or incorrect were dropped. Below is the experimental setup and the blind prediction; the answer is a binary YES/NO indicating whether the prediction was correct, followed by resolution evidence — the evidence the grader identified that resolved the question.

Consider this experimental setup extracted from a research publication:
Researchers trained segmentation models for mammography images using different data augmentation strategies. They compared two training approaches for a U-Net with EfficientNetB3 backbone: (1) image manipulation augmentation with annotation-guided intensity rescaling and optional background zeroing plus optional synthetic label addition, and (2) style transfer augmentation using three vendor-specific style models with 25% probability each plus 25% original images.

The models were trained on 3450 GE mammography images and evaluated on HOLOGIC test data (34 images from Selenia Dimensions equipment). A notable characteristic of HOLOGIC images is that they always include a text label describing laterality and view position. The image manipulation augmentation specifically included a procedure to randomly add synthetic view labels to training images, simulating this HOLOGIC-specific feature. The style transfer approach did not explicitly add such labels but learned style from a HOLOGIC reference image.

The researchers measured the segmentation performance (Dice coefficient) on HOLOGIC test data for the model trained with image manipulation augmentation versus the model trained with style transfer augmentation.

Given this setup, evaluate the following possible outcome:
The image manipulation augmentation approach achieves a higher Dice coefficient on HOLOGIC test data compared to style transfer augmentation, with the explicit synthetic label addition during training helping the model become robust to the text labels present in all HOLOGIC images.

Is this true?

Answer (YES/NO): YES